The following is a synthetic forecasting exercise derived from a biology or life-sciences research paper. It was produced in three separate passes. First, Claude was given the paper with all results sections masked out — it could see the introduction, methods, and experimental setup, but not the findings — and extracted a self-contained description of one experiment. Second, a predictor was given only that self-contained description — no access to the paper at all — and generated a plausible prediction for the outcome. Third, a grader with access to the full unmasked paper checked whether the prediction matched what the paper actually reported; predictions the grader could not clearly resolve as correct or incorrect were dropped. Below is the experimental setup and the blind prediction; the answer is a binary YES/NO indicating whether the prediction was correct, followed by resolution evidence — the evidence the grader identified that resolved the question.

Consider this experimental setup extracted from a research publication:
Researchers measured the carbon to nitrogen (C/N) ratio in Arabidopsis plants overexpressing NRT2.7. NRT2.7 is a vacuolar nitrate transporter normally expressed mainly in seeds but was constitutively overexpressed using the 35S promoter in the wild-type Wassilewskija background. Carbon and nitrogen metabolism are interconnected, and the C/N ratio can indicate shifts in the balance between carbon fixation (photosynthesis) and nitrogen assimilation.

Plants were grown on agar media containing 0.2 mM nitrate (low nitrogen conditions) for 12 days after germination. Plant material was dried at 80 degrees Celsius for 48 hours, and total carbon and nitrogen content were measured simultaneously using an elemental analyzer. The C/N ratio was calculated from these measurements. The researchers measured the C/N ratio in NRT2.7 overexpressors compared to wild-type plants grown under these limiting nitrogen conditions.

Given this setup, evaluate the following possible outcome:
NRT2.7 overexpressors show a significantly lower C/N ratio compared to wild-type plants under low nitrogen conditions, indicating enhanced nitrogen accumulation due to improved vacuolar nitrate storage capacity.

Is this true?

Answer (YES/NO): NO